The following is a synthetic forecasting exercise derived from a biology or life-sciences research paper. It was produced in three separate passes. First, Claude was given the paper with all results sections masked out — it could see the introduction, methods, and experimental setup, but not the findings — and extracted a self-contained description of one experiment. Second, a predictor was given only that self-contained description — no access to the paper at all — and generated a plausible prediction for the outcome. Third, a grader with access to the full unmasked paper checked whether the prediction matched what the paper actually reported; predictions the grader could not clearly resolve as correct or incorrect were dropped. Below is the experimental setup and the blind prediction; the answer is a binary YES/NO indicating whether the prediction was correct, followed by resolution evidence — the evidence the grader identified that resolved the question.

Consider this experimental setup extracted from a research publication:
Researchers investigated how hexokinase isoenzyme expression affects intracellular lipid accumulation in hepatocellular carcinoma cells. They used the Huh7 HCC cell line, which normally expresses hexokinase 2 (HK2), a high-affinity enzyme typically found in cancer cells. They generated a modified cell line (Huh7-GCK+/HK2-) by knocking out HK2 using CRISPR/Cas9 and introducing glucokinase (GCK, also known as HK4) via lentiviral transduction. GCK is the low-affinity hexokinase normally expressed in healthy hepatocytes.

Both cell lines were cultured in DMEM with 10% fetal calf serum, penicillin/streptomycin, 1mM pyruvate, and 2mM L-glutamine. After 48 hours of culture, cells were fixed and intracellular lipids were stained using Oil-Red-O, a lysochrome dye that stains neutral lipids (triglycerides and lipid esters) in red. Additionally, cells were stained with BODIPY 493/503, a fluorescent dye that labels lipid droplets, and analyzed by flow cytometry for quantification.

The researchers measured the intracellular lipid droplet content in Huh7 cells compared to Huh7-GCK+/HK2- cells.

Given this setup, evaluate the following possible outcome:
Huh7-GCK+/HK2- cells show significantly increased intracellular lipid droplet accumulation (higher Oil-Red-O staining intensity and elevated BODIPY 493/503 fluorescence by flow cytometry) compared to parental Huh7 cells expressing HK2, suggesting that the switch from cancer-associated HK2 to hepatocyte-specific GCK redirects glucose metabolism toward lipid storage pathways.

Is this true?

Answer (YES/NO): YES